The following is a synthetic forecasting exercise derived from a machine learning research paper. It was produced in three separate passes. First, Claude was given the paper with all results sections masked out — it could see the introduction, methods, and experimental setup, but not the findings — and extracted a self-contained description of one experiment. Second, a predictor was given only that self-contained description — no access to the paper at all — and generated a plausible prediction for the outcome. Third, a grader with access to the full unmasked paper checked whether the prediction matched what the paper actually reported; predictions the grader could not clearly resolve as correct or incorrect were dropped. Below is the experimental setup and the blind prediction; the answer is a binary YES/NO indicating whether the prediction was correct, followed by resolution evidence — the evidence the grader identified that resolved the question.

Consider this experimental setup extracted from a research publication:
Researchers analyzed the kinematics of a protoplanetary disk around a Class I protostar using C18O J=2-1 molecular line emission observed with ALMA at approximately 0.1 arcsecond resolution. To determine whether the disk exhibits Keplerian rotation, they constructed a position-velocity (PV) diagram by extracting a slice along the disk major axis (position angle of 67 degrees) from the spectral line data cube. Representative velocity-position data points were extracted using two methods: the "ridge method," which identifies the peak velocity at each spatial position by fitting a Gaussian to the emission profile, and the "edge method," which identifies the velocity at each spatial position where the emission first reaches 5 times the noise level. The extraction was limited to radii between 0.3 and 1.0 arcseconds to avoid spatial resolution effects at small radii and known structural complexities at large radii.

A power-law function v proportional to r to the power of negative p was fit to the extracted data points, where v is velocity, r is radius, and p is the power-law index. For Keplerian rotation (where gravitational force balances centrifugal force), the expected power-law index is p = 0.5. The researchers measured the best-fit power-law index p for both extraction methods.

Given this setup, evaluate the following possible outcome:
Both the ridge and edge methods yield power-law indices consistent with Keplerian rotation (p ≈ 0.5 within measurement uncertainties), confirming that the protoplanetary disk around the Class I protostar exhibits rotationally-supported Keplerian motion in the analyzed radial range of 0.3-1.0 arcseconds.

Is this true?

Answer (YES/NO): YES